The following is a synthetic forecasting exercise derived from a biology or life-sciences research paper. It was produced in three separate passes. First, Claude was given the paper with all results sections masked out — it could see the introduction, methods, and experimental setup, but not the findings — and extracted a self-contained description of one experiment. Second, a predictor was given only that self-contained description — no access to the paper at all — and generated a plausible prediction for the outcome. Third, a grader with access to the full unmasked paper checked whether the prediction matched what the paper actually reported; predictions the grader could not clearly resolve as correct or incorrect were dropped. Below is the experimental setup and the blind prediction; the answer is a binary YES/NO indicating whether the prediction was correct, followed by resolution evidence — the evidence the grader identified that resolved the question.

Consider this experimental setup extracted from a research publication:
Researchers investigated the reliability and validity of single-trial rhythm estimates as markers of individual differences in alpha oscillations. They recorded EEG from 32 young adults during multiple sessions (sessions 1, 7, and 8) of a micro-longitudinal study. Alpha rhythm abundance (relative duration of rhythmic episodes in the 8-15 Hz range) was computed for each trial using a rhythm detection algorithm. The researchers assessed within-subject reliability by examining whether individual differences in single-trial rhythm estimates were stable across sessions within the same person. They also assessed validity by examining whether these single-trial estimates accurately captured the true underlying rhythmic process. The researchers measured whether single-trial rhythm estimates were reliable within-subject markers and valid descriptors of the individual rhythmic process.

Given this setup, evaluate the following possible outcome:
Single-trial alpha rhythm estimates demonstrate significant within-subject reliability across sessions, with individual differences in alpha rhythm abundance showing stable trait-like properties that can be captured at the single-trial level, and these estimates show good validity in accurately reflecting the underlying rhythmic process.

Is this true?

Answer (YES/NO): NO